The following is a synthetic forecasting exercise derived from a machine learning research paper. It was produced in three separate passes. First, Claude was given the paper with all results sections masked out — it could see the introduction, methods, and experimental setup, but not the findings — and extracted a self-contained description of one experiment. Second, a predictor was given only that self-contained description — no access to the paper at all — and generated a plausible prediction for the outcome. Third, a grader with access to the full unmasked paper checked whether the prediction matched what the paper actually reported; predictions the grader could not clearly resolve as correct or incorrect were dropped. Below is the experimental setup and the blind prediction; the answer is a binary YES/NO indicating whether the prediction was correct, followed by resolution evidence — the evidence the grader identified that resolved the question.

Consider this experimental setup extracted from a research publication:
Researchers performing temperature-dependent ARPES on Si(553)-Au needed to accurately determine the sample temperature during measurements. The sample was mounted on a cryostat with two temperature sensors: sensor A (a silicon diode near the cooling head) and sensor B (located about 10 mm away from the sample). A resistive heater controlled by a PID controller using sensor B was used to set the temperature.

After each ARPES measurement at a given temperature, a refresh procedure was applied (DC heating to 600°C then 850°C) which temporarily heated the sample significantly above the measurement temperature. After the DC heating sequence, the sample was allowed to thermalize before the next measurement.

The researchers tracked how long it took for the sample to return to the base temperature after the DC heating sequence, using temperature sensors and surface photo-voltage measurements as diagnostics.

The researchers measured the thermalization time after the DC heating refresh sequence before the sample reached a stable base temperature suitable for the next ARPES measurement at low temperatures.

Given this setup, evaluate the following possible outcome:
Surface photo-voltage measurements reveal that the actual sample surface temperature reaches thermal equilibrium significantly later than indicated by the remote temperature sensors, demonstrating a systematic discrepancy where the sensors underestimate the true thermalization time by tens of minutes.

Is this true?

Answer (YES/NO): NO